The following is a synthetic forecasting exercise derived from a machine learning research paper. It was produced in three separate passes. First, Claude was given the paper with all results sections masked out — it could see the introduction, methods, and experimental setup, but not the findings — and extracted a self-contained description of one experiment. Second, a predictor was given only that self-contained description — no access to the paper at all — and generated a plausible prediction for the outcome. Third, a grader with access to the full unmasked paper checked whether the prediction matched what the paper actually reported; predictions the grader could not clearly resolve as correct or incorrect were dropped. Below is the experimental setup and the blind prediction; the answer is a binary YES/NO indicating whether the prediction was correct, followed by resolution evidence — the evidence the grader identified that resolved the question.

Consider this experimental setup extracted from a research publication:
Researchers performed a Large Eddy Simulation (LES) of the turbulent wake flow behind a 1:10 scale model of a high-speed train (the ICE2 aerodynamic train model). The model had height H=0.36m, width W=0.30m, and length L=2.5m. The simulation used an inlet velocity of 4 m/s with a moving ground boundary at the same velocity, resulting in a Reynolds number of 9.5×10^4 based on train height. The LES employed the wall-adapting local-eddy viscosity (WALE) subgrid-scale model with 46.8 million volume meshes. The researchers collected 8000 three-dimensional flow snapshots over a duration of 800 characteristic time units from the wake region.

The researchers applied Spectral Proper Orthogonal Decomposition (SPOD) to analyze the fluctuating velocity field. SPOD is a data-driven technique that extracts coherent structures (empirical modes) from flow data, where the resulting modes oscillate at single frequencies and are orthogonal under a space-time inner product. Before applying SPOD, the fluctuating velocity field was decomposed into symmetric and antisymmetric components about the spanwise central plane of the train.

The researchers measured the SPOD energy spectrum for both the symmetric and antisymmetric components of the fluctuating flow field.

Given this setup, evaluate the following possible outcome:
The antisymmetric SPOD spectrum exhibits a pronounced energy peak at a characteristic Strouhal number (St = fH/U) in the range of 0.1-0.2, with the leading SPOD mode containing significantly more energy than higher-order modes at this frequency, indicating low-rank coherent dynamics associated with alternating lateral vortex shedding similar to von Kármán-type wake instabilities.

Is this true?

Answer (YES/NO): NO